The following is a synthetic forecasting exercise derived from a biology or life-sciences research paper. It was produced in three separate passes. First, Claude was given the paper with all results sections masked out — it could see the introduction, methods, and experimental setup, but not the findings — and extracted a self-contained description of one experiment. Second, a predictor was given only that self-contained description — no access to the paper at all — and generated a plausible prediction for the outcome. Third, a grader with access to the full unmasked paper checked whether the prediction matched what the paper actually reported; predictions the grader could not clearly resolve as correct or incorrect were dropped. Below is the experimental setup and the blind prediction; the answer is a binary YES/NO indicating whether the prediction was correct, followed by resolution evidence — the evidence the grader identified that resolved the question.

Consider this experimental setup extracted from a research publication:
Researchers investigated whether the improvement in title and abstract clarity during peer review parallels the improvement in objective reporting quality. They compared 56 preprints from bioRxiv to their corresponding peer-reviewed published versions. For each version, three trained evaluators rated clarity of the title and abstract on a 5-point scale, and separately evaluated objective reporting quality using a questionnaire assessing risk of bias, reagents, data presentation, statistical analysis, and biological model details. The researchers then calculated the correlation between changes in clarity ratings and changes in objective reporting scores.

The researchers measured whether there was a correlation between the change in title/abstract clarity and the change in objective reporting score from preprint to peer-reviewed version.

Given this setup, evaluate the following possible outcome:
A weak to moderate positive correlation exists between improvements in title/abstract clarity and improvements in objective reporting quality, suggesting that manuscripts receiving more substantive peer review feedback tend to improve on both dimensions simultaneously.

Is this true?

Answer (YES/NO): NO